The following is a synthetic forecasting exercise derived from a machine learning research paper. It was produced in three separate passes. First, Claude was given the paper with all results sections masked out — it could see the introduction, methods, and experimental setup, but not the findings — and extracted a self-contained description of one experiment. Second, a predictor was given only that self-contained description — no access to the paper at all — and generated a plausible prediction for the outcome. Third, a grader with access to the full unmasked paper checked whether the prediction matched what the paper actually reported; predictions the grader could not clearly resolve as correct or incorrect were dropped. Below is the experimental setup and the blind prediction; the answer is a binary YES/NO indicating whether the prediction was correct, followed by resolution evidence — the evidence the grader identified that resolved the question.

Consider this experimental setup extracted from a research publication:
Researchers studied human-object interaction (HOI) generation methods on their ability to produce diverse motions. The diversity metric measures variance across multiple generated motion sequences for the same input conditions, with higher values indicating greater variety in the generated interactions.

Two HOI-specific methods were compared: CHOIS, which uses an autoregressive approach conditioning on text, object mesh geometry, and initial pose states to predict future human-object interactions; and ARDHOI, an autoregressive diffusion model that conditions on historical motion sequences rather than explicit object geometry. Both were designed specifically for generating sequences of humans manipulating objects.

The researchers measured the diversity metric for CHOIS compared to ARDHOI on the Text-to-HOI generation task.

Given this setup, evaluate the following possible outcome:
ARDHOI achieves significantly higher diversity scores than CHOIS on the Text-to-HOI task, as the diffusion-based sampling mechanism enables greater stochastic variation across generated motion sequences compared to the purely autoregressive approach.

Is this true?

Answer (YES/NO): YES